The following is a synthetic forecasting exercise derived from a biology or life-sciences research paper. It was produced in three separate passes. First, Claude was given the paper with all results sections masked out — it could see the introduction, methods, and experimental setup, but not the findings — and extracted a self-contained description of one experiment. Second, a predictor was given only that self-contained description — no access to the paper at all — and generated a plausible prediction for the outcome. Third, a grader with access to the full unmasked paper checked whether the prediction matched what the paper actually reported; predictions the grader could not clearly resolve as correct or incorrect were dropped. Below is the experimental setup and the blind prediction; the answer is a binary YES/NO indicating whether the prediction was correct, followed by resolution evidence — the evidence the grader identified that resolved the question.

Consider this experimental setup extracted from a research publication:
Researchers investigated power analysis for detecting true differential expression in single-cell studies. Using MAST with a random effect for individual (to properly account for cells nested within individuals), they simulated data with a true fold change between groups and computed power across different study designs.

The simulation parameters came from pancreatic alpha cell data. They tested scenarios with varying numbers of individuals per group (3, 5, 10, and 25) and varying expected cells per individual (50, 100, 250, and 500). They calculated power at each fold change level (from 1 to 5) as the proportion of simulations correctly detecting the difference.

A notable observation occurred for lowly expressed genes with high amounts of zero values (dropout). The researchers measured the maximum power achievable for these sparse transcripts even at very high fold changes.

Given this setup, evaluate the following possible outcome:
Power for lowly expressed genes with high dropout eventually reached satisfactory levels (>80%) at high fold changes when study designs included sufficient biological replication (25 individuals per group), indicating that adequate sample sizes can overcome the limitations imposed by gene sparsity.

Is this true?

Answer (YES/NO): NO